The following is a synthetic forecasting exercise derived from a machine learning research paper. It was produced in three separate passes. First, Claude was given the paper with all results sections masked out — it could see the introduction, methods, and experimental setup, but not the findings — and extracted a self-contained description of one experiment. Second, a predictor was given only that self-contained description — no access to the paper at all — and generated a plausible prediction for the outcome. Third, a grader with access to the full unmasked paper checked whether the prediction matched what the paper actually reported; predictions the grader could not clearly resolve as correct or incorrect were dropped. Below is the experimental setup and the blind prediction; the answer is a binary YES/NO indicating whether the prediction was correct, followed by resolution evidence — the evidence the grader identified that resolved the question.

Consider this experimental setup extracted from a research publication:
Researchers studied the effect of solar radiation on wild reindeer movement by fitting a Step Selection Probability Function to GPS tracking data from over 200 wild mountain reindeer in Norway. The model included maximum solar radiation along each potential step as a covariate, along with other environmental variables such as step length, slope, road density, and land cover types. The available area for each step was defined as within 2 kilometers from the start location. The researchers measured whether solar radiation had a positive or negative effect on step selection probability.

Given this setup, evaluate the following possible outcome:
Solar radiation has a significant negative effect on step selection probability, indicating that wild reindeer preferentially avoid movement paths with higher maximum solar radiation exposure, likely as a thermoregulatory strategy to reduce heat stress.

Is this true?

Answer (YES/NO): NO